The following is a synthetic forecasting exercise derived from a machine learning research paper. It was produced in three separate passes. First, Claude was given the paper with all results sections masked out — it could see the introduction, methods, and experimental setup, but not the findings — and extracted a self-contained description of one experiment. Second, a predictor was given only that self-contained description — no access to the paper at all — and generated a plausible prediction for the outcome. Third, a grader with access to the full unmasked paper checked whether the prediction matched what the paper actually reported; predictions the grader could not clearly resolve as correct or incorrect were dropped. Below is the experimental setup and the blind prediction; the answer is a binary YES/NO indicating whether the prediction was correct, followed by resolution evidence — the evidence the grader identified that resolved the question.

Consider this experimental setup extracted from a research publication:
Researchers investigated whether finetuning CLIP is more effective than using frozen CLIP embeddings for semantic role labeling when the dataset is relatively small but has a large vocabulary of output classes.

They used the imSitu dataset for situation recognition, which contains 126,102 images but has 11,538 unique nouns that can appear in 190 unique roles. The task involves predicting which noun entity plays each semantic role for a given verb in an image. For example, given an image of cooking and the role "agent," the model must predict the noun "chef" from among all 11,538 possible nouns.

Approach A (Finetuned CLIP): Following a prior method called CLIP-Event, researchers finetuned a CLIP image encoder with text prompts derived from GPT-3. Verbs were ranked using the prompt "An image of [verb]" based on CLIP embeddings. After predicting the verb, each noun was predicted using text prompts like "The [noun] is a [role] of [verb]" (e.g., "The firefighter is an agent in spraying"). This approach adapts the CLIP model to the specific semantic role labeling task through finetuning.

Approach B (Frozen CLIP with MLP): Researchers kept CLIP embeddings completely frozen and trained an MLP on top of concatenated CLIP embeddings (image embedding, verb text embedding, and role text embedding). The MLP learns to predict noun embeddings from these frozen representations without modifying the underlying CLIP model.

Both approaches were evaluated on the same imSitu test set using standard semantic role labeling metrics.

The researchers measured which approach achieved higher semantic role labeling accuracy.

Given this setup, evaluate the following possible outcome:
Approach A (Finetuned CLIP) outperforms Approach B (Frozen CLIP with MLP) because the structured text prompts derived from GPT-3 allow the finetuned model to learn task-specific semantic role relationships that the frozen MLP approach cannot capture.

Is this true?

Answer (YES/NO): NO